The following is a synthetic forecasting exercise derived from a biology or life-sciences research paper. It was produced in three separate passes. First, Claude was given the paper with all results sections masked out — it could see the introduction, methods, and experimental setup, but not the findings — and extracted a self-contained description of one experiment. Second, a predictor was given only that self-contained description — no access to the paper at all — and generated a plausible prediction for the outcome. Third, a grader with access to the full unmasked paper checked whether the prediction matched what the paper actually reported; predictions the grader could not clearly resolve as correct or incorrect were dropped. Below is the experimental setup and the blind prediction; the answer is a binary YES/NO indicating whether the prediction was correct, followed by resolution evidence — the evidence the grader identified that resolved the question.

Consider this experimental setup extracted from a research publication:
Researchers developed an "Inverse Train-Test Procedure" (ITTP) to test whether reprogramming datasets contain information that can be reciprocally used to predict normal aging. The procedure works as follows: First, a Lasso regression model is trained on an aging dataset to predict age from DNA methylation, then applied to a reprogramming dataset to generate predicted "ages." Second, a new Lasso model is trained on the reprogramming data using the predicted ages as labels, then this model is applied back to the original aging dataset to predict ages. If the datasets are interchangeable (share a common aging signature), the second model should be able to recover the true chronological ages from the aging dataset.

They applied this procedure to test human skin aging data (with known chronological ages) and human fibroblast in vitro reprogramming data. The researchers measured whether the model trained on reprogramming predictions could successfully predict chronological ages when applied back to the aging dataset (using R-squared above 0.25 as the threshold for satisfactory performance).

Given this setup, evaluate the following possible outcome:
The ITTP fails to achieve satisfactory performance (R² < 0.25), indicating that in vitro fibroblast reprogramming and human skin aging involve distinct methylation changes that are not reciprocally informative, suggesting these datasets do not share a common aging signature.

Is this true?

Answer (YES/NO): YES